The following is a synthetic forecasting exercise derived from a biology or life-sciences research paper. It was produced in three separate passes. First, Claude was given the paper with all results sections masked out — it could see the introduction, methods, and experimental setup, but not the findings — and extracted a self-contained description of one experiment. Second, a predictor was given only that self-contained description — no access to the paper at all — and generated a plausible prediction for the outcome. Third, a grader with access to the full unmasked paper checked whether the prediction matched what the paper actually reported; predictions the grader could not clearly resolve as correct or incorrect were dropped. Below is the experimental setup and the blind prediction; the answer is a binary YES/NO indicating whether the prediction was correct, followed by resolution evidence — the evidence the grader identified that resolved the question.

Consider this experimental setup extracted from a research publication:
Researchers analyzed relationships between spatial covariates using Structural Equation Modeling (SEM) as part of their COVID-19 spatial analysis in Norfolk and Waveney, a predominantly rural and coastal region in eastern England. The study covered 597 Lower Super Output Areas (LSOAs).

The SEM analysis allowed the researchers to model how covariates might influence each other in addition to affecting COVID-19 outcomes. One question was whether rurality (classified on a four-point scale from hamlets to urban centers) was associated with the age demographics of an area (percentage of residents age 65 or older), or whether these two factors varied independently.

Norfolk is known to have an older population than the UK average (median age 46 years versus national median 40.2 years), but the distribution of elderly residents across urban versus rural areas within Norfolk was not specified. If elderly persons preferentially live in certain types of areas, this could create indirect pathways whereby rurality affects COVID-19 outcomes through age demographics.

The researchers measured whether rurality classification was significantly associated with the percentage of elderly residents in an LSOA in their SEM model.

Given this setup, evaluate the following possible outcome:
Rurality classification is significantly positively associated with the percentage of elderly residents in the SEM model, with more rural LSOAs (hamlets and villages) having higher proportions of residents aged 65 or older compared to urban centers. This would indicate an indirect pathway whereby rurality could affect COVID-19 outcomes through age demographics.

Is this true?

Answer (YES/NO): NO